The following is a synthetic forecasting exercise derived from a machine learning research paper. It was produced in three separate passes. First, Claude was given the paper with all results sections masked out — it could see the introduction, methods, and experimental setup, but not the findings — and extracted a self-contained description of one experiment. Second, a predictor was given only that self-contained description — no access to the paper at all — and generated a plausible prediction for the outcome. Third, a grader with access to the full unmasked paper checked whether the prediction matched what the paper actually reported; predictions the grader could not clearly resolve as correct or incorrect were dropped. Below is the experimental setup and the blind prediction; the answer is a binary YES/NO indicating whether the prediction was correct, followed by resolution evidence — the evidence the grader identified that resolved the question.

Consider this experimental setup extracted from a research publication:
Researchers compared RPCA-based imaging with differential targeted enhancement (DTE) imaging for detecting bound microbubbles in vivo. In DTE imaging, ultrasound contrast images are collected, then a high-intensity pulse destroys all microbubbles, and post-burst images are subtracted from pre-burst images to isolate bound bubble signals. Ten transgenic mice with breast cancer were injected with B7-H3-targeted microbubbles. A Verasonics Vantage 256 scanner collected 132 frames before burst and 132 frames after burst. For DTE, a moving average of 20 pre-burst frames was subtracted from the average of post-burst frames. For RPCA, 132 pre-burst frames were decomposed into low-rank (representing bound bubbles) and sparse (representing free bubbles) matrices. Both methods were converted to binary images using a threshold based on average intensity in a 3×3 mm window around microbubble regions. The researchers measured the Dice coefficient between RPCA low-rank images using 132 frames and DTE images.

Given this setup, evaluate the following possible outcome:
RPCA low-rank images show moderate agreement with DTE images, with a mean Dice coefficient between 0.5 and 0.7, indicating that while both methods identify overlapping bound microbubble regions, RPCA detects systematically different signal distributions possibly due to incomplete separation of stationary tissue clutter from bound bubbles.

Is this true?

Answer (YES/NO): NO